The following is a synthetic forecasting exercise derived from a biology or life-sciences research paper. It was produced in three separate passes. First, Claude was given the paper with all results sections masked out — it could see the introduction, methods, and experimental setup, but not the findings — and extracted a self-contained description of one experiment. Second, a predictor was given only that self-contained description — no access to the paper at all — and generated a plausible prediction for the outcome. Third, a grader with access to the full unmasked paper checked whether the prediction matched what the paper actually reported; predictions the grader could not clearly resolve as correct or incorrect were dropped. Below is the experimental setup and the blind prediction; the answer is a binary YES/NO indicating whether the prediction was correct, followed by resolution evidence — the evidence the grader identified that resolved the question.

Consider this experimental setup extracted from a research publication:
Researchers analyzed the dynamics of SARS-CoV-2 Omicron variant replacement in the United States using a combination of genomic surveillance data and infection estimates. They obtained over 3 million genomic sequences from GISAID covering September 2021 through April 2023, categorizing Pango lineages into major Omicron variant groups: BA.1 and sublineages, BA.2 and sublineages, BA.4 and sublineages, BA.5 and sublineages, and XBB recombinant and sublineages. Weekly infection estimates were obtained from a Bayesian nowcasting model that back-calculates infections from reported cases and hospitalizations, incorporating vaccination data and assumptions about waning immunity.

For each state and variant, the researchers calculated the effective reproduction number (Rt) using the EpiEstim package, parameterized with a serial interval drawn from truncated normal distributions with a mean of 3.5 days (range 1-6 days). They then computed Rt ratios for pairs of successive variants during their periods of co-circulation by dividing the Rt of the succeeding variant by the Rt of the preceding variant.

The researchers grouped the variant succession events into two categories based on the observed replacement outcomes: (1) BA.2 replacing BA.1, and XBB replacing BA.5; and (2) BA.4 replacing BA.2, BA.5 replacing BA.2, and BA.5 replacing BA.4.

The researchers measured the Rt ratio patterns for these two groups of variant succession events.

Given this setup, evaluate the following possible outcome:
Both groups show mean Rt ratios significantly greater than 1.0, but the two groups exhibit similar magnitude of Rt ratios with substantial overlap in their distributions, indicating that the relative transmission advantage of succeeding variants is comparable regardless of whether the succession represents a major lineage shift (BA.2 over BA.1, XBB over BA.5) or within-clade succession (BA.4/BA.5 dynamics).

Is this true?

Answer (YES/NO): NO